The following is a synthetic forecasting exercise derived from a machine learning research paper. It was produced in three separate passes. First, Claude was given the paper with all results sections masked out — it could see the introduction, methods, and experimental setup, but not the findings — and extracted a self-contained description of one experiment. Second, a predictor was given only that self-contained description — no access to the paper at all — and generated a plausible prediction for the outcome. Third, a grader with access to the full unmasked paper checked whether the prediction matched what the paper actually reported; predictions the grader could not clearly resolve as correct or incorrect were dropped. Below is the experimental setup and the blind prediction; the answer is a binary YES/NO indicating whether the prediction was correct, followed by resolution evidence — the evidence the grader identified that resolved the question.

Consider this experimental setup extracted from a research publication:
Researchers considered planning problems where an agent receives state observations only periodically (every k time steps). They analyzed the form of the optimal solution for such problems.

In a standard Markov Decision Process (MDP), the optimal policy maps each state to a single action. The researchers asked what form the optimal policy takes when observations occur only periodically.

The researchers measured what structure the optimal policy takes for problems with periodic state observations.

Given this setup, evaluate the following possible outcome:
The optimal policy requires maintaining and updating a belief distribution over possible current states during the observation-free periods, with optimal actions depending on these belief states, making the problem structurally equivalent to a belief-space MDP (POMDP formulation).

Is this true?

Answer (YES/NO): NO